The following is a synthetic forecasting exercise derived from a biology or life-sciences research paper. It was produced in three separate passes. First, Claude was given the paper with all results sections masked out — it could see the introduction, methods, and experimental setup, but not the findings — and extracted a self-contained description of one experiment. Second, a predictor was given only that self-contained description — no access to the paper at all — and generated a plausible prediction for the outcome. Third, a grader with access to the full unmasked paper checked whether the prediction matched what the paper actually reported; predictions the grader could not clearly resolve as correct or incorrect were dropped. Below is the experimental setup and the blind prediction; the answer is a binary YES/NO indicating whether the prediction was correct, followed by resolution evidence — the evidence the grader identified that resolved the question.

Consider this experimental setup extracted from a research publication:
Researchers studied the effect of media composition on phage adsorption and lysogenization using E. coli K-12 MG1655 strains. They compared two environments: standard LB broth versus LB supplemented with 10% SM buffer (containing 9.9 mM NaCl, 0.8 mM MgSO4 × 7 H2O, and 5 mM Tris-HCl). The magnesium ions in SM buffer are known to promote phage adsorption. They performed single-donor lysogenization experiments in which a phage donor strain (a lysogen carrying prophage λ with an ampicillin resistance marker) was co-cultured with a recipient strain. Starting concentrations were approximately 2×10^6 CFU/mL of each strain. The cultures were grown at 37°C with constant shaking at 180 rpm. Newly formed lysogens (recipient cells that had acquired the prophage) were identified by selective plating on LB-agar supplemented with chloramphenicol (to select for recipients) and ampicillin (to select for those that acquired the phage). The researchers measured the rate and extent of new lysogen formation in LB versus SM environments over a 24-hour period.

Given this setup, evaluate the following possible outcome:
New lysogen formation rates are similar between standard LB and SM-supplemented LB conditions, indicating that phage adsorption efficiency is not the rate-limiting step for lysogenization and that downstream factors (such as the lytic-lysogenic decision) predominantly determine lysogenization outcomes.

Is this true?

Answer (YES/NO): NO